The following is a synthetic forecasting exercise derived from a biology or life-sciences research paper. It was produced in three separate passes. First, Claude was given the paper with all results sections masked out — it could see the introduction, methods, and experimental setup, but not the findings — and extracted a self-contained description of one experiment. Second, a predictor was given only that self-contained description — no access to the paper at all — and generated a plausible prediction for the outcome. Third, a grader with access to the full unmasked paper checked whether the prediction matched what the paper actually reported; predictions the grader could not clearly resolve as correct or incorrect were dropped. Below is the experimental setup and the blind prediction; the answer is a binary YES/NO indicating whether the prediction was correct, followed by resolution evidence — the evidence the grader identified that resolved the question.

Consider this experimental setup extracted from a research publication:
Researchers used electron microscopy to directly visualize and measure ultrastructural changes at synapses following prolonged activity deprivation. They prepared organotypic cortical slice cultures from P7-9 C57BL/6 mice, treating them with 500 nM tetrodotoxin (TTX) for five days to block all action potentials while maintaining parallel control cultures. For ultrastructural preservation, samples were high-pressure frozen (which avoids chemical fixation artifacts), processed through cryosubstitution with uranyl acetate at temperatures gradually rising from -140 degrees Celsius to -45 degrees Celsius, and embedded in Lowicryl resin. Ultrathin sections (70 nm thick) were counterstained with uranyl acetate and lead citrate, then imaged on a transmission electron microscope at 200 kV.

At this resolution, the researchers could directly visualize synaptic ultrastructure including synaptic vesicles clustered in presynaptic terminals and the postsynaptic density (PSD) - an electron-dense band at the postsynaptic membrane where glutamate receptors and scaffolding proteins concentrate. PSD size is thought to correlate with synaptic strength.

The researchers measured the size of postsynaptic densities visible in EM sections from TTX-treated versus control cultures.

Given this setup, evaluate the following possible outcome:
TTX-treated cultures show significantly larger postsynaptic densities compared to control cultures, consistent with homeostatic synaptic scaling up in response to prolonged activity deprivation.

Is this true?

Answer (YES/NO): YES